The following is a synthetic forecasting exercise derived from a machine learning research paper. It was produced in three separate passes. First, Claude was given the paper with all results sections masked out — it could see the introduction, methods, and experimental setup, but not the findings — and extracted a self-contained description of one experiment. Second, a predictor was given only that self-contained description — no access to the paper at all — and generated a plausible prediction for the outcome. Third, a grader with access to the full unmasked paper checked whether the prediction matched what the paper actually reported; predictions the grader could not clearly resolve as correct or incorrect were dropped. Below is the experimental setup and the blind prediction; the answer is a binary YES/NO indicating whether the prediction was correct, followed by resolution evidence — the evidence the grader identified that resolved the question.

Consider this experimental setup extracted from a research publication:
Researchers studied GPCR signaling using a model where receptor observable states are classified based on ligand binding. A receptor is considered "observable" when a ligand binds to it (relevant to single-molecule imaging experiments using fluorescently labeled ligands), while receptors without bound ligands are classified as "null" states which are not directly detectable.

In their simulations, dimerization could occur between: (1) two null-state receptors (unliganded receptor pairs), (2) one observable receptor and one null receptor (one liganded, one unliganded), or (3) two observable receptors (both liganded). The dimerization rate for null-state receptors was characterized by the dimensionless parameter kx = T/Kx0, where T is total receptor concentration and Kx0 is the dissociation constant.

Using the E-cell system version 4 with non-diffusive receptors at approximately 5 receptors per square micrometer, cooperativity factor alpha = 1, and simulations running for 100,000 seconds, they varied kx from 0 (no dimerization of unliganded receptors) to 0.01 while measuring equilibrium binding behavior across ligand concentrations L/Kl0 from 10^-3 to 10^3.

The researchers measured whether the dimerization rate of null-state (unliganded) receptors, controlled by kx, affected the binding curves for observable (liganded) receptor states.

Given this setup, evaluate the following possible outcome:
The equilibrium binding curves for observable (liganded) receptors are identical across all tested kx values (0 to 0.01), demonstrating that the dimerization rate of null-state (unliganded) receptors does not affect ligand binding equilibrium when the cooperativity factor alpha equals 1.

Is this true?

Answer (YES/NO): NO